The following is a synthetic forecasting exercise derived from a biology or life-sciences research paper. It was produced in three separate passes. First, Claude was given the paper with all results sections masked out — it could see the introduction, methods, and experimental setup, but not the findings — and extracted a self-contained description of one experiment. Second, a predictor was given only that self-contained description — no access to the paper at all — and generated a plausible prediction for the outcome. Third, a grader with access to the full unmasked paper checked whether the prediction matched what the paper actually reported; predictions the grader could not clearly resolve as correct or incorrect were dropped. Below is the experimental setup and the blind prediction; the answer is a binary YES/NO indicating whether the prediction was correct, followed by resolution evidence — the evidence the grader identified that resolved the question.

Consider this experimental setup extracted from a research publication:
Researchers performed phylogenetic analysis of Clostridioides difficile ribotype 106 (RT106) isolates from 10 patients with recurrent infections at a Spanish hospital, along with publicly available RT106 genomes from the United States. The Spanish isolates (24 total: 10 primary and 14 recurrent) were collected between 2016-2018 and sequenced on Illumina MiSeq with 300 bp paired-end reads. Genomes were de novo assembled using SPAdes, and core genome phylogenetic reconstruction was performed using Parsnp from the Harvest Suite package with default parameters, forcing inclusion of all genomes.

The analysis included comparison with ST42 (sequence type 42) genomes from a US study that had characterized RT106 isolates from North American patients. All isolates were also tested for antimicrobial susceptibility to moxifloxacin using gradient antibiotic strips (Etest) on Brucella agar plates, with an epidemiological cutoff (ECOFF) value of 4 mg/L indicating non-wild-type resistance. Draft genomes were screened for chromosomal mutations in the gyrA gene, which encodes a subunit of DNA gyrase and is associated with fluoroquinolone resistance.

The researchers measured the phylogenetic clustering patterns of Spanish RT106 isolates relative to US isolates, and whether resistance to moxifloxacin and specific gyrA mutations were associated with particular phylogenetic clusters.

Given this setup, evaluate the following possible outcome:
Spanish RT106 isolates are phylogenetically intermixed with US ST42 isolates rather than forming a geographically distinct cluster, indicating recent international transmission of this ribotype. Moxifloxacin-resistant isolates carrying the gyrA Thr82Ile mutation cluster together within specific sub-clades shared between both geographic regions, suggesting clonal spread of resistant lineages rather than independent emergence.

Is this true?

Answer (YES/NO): NO